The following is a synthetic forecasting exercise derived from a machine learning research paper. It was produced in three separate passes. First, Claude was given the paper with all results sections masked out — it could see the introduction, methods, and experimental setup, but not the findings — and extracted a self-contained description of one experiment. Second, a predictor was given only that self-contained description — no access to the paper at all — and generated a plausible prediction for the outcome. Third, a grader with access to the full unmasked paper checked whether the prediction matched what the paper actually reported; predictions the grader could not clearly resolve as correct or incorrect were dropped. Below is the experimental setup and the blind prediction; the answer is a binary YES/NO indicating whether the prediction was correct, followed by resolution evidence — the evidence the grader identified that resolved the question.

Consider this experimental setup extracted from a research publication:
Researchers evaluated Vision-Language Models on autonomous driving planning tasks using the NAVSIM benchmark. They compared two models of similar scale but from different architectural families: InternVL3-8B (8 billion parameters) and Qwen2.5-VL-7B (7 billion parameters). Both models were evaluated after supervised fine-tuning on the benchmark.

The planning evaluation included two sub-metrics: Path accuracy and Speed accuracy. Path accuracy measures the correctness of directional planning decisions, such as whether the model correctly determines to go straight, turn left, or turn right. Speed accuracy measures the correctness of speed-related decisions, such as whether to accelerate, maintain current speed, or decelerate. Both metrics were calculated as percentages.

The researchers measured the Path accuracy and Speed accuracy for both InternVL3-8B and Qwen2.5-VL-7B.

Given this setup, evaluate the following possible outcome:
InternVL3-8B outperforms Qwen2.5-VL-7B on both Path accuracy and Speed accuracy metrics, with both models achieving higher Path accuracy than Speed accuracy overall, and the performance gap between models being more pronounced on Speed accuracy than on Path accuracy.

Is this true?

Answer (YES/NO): NO